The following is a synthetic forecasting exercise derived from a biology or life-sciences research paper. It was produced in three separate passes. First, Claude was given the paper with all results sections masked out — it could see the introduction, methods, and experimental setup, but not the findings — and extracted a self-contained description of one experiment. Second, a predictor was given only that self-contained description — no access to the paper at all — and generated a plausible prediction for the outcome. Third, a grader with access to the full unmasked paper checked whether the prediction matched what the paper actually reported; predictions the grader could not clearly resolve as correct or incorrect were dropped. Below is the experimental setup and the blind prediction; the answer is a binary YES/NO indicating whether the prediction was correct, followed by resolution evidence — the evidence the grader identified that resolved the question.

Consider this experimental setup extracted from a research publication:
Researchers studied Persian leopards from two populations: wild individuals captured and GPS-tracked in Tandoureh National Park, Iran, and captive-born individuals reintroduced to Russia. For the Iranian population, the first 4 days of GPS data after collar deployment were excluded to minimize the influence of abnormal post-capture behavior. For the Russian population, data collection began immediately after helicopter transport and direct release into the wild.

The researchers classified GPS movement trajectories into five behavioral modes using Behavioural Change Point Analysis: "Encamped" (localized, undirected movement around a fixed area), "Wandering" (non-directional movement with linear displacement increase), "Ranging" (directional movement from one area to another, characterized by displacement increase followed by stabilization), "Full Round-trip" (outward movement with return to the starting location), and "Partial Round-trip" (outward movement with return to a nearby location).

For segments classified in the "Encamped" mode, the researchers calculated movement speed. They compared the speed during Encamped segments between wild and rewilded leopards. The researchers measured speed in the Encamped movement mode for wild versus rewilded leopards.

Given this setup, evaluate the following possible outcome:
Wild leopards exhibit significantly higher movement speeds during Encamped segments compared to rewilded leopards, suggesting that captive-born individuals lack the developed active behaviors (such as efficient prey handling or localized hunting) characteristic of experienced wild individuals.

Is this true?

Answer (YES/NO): YES